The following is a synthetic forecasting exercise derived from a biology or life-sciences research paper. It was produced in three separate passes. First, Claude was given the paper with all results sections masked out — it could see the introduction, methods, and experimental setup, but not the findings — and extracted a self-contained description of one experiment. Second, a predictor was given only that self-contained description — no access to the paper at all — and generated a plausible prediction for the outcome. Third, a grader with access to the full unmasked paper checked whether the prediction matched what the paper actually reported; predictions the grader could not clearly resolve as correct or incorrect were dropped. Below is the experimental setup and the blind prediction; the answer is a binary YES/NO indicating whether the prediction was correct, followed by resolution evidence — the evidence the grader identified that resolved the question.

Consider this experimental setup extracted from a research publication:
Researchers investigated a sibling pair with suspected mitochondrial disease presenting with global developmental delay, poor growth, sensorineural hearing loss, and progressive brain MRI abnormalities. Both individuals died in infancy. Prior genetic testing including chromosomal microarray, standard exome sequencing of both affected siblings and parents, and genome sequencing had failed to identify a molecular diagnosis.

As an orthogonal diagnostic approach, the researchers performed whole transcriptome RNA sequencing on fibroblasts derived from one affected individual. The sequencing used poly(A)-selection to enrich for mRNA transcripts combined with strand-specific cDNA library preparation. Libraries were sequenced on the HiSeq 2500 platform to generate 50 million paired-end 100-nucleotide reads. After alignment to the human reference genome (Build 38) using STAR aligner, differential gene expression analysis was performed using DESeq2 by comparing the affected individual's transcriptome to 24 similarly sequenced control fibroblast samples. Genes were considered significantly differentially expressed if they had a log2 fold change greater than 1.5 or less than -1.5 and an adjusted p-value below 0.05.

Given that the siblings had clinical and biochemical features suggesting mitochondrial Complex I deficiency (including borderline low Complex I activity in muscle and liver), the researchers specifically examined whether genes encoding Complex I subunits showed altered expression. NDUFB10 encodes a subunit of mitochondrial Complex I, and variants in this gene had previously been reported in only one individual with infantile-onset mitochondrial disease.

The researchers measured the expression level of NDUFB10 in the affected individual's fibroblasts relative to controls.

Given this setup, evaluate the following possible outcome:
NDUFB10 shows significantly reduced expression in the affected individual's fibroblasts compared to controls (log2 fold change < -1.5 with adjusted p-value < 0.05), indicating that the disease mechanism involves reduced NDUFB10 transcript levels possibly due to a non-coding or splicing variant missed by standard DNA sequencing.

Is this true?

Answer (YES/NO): YES